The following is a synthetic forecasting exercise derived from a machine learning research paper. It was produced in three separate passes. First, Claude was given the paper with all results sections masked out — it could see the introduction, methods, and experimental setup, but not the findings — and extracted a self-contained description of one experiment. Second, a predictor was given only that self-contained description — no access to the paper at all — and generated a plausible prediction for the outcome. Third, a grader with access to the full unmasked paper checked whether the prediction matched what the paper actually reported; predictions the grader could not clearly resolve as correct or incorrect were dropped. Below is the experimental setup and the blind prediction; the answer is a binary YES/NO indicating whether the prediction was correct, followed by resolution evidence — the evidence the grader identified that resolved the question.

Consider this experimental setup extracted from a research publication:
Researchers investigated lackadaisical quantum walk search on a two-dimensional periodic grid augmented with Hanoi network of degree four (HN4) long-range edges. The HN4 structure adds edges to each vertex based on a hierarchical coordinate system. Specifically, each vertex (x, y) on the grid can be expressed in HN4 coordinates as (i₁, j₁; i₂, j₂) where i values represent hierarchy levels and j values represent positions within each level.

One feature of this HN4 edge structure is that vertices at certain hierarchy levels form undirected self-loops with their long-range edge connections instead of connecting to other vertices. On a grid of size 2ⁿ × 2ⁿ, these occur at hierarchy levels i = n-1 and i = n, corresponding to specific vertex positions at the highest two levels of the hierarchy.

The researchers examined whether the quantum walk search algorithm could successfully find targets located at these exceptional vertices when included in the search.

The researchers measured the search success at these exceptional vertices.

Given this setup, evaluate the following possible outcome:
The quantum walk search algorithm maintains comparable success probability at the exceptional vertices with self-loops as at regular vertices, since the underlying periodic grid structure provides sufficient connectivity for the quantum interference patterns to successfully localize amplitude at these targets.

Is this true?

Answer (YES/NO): NO